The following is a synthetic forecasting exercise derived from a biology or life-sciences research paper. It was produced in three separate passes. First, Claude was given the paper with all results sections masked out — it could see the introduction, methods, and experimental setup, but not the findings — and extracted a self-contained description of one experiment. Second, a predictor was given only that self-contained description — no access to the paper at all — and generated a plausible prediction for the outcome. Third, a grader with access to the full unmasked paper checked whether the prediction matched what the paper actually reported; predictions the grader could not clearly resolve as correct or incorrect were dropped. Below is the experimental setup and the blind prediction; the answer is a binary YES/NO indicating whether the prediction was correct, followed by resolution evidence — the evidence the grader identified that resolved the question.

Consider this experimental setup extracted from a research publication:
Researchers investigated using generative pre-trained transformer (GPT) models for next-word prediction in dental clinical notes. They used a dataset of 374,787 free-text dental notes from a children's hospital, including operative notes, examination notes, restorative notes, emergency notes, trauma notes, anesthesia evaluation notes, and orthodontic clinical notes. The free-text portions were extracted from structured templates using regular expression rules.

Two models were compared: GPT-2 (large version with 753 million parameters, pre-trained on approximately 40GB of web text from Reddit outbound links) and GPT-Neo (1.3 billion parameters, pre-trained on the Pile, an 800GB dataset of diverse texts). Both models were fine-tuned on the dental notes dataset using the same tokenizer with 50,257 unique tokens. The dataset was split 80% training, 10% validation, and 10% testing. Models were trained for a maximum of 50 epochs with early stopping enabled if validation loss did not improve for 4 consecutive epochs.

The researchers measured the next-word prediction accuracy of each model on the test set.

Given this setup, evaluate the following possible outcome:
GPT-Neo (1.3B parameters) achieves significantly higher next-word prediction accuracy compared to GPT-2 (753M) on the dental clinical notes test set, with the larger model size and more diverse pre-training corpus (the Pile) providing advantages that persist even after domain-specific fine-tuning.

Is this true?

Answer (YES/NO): NO